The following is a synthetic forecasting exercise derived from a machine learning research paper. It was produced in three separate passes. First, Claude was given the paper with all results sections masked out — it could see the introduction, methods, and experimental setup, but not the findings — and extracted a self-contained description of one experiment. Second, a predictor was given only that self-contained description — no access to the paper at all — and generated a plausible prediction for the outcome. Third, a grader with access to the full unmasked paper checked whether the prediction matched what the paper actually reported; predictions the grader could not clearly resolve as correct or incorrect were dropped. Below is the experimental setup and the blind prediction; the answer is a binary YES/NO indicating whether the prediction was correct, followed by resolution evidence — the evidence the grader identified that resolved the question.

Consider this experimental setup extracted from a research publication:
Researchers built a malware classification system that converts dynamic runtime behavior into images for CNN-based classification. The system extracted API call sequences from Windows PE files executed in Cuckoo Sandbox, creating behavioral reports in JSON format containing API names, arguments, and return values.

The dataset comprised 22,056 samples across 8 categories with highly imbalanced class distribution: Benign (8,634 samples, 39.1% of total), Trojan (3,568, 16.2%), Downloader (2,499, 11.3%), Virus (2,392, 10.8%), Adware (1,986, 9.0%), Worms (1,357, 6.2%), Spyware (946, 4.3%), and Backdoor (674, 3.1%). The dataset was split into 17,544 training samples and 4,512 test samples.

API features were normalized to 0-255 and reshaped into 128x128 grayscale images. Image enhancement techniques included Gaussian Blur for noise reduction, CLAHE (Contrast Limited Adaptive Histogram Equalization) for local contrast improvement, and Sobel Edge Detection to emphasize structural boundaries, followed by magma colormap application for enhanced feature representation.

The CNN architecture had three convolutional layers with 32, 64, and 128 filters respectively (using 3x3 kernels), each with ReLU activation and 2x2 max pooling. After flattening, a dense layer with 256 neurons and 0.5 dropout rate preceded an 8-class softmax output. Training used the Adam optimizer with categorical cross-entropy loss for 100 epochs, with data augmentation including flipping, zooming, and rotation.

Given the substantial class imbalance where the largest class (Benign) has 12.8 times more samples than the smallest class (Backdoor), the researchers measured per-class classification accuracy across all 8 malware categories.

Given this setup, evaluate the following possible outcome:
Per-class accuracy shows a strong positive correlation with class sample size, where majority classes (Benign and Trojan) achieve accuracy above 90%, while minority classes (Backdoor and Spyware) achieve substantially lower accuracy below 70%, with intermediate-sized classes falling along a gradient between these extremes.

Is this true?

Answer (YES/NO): NO